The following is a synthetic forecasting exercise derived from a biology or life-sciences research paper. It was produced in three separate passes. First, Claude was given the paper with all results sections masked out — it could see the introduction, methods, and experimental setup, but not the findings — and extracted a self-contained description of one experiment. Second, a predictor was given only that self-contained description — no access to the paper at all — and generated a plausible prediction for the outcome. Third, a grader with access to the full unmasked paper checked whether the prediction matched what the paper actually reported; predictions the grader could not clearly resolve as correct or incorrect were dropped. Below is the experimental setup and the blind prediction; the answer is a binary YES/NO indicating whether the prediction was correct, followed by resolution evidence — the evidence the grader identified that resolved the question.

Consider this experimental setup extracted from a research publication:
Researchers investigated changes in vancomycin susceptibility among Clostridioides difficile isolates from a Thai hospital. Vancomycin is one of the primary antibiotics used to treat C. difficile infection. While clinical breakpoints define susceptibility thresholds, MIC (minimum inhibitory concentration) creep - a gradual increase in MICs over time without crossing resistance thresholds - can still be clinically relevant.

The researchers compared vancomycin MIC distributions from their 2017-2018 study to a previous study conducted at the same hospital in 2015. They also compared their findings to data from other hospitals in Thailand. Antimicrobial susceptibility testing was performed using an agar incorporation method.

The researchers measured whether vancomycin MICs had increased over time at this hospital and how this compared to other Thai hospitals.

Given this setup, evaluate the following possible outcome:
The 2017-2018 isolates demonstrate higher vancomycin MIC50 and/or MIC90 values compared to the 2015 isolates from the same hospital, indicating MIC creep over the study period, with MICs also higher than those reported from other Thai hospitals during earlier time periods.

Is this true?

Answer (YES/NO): NO